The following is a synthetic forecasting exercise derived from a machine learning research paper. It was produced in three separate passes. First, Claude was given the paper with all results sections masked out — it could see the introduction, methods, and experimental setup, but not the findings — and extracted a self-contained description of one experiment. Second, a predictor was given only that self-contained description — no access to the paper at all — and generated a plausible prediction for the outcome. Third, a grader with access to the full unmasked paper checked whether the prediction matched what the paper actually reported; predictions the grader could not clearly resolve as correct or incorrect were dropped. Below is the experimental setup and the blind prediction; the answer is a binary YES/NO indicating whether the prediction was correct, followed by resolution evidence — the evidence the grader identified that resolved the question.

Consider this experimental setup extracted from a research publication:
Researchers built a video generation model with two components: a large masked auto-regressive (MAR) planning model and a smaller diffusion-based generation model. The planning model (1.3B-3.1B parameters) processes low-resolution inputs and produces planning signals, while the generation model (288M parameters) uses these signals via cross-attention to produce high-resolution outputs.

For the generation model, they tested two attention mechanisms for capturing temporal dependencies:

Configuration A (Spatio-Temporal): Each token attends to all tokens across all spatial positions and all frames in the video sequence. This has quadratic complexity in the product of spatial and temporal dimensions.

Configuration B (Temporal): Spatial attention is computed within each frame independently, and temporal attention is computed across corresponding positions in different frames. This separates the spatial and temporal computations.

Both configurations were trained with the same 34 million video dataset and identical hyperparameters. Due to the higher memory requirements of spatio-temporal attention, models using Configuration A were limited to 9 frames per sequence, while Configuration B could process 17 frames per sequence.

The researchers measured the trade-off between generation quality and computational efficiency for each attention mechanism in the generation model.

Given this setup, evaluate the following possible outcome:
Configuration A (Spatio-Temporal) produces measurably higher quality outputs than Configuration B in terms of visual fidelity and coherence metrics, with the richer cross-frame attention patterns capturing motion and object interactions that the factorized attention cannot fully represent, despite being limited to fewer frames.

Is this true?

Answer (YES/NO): NO